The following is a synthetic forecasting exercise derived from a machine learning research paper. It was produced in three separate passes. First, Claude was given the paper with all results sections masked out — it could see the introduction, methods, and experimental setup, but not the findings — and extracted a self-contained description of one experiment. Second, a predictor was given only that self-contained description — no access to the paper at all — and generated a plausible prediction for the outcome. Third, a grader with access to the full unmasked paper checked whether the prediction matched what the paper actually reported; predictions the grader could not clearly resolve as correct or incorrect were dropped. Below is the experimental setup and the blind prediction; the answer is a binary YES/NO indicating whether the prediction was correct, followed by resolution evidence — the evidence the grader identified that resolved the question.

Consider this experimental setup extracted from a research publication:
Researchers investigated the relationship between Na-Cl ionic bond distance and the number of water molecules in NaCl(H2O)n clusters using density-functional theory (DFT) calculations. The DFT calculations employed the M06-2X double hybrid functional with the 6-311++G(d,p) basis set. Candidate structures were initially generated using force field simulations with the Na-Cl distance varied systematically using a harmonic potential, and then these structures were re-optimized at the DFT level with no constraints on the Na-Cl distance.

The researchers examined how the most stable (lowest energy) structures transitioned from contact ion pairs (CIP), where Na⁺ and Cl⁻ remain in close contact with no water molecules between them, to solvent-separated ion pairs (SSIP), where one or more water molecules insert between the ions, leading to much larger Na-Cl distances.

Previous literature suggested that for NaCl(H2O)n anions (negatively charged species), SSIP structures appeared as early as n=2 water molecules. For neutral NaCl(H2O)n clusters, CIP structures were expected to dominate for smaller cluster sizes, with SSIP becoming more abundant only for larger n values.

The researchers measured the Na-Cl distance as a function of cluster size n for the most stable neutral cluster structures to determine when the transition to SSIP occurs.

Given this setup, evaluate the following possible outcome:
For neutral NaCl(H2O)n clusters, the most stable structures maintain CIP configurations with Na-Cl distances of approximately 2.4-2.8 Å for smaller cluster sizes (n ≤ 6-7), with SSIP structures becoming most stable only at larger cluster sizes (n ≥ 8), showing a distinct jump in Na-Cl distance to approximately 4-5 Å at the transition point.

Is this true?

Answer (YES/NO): NO